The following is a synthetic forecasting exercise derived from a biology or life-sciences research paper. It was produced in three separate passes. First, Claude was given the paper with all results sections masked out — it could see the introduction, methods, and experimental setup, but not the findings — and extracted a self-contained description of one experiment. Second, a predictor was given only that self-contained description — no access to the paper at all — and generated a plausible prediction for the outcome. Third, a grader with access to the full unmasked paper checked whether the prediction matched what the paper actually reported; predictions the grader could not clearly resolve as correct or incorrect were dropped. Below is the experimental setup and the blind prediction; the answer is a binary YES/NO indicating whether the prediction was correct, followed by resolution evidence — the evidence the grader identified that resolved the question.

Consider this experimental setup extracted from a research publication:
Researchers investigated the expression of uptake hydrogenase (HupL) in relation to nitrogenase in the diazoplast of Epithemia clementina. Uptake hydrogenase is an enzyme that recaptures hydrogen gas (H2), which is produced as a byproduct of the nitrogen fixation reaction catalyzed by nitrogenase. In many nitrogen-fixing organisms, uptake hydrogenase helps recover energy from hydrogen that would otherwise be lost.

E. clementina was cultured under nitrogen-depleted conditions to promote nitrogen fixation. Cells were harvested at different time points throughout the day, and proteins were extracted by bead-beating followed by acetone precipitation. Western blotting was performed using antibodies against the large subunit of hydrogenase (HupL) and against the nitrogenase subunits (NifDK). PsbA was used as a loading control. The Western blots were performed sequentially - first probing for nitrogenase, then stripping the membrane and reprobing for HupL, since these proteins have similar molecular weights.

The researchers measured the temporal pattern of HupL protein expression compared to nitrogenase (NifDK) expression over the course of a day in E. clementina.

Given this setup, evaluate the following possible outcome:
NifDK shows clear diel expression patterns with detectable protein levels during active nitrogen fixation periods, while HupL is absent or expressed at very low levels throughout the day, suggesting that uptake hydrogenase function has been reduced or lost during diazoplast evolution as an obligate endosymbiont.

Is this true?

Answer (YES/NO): NO